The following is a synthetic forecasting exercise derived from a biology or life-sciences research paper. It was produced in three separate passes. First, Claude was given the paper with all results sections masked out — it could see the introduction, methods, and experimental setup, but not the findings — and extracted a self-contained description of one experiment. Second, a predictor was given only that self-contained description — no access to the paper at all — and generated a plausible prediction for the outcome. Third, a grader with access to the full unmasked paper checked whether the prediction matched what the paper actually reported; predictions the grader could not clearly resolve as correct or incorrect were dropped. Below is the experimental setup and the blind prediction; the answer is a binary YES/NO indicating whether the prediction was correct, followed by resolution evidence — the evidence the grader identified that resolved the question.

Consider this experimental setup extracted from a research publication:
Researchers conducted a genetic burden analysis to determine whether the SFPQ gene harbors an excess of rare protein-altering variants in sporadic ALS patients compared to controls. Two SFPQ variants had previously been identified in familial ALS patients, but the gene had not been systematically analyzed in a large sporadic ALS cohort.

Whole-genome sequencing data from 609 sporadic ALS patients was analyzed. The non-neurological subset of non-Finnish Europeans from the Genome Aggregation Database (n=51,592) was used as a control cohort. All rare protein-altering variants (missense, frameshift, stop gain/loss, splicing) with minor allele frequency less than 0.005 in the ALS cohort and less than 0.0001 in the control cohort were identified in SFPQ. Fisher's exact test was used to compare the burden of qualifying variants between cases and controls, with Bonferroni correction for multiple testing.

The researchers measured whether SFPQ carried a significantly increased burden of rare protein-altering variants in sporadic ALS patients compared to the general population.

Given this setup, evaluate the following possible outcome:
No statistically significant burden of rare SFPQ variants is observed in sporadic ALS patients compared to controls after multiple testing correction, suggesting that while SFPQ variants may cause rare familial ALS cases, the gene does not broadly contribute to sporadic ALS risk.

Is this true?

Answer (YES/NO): NO